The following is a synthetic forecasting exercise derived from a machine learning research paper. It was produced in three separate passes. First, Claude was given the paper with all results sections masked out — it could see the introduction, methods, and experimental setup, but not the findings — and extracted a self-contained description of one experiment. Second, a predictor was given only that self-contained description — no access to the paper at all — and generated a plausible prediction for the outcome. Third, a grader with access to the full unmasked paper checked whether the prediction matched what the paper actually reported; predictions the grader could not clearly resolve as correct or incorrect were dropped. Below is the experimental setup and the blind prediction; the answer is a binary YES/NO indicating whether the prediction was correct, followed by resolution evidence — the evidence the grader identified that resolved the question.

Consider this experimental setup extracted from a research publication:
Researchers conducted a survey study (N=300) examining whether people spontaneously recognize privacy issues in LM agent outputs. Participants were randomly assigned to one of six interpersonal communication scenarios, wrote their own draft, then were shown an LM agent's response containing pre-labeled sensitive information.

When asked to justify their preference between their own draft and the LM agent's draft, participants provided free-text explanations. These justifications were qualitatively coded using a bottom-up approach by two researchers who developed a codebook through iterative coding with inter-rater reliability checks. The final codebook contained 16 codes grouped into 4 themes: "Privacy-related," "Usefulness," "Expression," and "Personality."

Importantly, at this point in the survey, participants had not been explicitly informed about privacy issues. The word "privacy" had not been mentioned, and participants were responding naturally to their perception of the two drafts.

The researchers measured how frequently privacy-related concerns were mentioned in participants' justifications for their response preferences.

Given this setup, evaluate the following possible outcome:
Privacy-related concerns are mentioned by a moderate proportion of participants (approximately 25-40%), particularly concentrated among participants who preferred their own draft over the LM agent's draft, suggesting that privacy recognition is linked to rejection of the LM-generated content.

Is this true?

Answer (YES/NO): YES